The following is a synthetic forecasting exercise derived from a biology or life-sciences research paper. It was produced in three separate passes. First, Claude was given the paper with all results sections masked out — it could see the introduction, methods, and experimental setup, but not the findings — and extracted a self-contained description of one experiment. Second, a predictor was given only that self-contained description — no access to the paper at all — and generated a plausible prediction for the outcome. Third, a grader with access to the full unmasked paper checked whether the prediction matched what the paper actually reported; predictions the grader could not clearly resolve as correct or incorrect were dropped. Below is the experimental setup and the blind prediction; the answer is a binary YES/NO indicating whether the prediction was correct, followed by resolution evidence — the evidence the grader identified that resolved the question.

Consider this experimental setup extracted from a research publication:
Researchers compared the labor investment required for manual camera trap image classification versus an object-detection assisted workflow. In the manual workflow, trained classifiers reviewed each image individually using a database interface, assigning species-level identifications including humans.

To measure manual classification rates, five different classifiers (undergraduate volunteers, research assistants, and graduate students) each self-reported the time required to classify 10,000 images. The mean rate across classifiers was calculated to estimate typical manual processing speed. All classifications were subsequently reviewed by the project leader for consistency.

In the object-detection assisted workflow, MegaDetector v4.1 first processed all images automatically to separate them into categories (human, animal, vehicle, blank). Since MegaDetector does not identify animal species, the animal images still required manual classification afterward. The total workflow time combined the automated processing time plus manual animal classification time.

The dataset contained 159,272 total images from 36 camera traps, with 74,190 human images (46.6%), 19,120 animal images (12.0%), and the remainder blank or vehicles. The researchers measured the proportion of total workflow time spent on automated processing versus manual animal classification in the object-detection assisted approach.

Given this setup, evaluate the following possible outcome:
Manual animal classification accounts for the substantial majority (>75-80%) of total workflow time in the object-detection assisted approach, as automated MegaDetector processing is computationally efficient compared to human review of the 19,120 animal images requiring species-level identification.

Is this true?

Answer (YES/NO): NO